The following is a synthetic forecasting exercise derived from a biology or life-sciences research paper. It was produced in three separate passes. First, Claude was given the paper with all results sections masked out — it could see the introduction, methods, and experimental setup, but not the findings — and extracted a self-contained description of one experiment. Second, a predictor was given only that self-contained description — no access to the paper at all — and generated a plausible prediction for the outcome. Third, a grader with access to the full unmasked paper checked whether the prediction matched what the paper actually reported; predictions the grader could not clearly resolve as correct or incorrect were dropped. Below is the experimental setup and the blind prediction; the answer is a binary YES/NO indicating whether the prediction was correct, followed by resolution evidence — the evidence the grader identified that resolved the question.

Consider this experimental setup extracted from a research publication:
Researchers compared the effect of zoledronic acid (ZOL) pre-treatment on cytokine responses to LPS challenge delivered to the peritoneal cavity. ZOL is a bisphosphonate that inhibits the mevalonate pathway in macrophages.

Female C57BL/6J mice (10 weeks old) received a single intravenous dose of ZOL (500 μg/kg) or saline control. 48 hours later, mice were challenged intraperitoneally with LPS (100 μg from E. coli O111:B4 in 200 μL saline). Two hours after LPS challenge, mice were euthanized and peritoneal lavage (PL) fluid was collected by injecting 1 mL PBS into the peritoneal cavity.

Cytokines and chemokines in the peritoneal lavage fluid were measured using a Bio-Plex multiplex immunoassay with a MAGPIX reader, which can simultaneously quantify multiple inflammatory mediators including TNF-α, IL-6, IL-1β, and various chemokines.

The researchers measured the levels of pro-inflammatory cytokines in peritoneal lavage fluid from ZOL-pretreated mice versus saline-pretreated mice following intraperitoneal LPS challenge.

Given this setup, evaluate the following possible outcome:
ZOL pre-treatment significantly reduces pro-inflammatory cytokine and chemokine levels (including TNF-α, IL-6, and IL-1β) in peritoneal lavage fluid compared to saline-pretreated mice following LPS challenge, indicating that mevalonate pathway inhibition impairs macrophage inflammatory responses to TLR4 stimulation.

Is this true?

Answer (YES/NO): NO